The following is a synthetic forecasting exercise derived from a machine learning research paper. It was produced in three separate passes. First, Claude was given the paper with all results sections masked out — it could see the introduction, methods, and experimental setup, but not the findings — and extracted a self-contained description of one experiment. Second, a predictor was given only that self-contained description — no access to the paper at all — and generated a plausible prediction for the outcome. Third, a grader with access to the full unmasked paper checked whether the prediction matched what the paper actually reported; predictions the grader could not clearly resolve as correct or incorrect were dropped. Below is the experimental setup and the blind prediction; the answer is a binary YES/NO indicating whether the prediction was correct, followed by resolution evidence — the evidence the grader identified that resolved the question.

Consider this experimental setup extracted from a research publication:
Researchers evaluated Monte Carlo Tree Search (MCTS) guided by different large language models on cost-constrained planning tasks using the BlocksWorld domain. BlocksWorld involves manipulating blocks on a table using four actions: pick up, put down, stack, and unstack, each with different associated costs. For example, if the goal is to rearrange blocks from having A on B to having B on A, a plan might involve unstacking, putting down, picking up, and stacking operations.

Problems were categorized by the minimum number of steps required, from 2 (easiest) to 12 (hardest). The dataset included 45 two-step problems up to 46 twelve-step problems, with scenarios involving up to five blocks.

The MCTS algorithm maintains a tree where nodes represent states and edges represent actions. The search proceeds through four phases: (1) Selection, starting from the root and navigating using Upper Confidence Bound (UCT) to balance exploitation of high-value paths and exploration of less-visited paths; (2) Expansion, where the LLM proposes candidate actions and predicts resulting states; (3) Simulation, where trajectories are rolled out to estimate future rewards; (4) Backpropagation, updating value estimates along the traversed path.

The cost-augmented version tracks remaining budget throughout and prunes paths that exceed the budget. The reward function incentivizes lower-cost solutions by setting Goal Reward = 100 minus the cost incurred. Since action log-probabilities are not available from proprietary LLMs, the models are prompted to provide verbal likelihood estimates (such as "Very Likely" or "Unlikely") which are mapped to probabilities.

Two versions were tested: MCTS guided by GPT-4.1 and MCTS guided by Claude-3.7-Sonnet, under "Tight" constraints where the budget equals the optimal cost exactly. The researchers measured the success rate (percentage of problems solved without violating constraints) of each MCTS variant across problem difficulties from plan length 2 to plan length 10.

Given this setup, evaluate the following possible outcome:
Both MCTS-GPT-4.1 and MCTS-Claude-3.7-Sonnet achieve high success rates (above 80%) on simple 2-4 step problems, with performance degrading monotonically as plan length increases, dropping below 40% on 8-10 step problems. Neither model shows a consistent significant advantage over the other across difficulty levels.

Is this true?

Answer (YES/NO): NO